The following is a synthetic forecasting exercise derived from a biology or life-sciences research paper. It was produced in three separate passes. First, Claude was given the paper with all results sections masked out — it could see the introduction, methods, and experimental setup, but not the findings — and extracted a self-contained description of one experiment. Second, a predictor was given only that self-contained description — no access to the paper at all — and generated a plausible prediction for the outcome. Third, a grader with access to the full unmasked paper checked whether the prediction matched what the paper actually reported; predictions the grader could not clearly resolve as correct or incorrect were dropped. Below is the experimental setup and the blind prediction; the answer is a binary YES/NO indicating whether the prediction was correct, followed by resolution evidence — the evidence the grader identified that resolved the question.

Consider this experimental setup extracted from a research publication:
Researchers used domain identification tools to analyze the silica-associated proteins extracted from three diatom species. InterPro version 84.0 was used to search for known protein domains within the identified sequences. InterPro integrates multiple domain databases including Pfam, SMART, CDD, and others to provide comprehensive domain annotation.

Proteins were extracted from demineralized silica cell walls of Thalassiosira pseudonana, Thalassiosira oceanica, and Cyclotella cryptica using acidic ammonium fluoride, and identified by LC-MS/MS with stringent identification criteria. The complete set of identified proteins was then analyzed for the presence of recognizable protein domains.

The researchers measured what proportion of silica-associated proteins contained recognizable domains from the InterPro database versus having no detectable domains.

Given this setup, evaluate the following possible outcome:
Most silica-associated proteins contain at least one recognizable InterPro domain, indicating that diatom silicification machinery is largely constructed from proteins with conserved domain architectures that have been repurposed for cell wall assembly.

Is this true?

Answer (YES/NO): NO